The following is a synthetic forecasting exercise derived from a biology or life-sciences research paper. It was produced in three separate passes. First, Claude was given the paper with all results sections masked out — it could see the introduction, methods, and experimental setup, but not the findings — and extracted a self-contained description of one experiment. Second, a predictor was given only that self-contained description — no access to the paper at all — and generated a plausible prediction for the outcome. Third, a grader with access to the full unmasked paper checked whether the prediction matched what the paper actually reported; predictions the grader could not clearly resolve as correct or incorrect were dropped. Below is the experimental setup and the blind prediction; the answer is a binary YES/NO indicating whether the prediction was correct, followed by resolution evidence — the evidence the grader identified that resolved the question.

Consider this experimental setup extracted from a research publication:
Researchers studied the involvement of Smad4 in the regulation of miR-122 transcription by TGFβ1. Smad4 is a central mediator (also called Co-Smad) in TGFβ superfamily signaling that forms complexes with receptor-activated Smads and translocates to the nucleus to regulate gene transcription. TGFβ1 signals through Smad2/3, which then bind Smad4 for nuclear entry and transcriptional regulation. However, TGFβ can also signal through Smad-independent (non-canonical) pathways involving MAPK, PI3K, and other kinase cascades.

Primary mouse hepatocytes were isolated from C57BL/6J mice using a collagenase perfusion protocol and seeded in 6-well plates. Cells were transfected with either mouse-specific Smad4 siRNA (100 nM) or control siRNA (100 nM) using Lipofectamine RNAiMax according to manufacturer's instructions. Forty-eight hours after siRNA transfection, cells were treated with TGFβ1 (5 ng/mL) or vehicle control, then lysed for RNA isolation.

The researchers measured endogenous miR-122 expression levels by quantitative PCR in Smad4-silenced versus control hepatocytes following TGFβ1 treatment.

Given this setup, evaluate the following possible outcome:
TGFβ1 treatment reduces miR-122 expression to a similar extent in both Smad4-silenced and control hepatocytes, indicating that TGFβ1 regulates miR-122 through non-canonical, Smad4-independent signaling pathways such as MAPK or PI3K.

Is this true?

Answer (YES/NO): NO